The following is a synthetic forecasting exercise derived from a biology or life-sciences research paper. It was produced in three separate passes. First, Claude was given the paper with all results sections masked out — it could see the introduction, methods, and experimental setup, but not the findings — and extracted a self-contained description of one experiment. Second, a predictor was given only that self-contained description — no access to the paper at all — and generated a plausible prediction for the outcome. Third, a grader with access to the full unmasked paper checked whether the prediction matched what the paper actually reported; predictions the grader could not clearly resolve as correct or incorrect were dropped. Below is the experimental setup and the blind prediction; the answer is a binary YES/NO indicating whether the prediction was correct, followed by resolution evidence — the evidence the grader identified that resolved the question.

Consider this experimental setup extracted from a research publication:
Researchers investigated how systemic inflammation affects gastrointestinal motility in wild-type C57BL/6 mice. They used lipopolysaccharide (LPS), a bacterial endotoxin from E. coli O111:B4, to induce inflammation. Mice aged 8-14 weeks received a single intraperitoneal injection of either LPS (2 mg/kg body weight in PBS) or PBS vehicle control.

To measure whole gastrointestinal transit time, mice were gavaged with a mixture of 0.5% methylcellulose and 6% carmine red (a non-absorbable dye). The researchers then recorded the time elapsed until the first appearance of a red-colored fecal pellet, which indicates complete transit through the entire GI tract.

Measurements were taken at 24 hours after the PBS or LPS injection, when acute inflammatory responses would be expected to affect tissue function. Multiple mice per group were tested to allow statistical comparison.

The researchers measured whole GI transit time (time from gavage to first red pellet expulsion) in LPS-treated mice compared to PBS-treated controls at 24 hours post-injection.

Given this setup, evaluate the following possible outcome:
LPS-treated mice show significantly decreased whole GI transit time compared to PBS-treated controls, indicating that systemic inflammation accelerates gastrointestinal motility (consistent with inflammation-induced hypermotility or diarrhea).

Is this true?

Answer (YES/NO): NO